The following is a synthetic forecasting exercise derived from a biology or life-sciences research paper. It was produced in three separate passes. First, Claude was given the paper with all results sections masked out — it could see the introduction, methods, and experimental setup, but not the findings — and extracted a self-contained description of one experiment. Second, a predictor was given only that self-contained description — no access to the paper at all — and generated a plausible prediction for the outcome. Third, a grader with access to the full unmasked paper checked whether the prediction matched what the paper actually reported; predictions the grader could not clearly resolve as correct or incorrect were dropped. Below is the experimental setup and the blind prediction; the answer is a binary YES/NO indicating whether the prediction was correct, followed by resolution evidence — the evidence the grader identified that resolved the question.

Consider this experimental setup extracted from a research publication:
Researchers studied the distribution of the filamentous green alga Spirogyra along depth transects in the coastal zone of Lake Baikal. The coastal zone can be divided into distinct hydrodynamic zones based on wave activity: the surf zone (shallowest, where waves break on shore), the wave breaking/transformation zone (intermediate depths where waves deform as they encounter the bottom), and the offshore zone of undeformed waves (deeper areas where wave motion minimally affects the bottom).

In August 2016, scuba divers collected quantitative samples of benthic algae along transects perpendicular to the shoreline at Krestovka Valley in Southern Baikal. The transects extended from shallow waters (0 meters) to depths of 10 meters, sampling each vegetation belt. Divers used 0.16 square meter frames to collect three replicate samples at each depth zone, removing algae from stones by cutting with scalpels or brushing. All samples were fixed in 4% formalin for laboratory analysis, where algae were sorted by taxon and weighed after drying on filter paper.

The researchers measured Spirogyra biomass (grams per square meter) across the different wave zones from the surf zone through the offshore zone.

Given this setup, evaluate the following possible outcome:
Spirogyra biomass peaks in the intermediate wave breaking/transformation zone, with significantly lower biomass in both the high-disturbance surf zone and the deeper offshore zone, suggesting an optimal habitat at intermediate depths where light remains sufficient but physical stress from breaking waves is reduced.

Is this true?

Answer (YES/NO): NO